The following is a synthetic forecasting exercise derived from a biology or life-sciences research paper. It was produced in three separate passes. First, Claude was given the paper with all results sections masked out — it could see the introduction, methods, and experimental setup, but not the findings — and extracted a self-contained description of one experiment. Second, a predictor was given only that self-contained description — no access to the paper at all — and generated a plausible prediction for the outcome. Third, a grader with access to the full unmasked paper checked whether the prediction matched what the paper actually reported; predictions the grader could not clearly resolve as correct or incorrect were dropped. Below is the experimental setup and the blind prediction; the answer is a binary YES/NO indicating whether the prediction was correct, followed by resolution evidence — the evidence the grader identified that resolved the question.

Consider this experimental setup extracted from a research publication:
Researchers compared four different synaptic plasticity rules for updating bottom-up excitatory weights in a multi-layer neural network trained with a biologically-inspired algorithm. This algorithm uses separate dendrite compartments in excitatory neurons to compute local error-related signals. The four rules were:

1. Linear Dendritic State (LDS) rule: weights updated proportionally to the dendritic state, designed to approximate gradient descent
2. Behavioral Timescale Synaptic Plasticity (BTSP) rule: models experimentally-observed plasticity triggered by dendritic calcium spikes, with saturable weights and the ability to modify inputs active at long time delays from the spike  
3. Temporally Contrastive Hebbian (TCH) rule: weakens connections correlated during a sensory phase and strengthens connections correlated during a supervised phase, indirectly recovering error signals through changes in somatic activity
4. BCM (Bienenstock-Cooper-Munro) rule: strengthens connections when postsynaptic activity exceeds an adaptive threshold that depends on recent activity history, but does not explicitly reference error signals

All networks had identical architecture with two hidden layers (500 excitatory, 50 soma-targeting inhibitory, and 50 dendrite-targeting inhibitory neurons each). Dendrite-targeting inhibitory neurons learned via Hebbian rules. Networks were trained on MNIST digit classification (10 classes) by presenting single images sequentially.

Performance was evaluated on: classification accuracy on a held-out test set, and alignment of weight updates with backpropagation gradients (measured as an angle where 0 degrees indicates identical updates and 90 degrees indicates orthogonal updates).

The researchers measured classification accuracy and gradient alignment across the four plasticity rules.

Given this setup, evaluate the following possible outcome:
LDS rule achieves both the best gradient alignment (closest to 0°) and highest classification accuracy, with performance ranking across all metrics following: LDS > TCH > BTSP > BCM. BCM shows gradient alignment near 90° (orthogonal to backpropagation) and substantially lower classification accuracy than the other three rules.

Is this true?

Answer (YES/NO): NO